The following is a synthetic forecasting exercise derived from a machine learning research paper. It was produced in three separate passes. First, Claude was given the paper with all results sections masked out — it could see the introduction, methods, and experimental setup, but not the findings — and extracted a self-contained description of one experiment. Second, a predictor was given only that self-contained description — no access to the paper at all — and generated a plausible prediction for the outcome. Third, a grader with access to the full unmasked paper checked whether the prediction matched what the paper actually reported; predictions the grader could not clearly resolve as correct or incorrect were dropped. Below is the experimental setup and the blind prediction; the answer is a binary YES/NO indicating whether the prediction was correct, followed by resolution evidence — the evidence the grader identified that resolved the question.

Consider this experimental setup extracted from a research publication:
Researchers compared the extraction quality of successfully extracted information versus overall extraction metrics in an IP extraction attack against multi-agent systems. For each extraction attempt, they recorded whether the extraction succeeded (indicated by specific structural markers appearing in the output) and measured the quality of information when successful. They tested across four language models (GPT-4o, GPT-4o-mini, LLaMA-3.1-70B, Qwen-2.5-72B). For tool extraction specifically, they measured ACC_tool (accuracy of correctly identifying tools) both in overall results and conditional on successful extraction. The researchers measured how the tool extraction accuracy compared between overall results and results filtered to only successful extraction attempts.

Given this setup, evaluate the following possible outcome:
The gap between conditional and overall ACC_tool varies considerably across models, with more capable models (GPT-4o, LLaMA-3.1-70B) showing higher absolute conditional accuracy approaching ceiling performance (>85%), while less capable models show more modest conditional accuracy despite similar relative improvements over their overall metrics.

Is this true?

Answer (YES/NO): NO